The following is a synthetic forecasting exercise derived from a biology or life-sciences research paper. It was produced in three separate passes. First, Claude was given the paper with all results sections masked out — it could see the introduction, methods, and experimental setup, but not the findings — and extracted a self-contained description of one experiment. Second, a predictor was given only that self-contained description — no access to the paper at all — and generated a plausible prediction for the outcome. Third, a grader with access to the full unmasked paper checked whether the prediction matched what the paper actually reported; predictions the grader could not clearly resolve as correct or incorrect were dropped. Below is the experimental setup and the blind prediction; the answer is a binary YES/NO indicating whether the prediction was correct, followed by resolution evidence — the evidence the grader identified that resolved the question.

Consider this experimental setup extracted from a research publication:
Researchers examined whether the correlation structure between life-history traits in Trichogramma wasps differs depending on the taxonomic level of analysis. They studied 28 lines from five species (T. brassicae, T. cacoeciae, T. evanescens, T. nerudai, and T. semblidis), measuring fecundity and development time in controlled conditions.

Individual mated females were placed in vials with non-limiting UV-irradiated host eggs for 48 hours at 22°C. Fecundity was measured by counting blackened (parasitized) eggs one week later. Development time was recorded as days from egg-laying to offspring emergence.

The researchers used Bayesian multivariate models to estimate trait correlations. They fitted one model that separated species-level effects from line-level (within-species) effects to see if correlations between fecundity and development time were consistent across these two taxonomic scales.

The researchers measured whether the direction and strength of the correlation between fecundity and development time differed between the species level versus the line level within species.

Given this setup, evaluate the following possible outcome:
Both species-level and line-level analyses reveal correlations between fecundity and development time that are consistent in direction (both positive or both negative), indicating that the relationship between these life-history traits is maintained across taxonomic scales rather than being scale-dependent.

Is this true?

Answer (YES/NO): NO